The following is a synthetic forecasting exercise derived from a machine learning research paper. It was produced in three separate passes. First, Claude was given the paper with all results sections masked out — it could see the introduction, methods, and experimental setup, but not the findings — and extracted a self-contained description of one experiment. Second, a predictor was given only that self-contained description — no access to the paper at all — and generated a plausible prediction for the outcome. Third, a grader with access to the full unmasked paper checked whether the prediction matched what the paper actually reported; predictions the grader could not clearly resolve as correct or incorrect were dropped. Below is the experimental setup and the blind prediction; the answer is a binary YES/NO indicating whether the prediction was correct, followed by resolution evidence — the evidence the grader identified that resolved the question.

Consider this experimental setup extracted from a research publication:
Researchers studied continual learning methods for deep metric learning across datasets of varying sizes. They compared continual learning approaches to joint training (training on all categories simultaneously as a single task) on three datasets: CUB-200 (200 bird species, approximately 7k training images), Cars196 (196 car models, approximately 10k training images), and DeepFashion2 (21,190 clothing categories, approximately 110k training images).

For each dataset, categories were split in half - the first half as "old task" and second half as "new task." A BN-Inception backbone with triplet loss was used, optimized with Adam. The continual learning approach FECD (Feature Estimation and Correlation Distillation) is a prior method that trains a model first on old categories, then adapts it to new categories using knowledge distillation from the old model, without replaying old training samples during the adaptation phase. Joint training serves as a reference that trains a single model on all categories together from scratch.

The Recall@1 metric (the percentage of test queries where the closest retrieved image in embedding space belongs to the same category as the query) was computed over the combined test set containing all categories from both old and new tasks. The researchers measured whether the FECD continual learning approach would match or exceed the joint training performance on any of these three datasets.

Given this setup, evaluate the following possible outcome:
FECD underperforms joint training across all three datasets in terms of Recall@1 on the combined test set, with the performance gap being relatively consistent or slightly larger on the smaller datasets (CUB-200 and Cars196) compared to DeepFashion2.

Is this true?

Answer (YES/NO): NO